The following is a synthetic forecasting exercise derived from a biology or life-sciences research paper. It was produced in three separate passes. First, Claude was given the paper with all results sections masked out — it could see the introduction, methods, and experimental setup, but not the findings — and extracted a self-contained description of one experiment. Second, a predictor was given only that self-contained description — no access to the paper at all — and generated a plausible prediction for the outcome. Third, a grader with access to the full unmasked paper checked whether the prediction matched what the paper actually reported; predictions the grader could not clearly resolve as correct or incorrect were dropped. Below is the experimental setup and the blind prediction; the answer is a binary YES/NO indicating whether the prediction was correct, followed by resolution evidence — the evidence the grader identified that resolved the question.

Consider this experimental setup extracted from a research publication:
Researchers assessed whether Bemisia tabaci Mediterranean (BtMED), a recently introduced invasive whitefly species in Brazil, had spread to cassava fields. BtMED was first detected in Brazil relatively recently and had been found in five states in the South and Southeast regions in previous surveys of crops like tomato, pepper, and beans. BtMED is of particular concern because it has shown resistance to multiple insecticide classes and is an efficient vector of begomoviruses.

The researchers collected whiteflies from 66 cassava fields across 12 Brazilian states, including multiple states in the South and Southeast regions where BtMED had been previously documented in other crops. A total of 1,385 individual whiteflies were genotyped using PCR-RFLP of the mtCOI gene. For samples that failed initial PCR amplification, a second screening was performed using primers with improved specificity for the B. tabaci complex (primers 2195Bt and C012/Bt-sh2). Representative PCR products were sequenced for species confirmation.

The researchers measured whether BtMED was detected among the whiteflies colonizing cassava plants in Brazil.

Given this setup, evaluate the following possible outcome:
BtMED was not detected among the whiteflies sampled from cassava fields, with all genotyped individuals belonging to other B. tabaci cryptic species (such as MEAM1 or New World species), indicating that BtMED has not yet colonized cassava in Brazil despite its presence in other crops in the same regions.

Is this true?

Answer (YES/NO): NO